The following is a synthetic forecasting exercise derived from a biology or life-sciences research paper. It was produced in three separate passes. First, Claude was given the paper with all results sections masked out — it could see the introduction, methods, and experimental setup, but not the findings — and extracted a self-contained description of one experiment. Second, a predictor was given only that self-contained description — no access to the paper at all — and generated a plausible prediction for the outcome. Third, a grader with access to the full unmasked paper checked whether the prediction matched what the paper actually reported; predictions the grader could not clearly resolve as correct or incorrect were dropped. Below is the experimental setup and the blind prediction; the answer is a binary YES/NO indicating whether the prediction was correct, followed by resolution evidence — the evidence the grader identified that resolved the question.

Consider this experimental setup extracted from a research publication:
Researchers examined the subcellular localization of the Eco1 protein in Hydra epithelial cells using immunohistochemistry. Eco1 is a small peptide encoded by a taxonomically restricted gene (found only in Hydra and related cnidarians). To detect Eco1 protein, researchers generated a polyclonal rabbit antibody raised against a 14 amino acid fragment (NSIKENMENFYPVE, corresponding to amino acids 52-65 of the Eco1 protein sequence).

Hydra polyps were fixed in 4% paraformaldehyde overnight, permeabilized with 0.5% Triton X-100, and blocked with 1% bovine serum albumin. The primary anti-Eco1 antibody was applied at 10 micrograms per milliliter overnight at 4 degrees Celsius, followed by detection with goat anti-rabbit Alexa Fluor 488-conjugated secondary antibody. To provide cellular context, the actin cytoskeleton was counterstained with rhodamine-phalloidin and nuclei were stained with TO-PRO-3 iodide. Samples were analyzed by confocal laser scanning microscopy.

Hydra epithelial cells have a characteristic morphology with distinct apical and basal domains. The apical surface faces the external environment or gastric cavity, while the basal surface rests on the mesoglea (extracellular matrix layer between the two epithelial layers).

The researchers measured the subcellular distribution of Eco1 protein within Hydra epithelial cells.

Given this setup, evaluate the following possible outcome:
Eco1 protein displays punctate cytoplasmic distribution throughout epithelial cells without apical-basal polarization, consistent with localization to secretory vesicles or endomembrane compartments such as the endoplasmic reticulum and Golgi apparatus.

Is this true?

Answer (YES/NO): NO